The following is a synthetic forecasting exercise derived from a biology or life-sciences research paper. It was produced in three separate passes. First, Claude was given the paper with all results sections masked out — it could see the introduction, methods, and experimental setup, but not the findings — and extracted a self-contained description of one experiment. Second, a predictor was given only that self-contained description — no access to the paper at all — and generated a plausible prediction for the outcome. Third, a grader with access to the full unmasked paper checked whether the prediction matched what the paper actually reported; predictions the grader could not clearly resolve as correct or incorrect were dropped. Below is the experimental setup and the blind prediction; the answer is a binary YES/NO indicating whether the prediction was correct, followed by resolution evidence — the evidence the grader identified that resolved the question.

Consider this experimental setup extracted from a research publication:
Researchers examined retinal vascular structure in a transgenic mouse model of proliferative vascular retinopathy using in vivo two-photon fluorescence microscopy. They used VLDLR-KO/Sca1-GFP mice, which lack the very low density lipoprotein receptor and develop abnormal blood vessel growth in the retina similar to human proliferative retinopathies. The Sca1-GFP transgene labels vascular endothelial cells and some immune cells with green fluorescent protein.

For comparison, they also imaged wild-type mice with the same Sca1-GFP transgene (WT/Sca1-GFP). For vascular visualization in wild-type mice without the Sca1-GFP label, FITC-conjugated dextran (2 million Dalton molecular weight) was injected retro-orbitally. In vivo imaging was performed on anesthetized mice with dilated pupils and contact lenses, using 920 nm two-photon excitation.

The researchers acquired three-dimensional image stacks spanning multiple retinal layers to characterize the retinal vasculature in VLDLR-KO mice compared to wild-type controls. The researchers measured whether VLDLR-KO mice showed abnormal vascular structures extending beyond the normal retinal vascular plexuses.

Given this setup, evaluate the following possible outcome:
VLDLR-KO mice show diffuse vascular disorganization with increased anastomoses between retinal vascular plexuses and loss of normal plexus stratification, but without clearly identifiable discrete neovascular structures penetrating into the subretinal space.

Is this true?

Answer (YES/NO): NO